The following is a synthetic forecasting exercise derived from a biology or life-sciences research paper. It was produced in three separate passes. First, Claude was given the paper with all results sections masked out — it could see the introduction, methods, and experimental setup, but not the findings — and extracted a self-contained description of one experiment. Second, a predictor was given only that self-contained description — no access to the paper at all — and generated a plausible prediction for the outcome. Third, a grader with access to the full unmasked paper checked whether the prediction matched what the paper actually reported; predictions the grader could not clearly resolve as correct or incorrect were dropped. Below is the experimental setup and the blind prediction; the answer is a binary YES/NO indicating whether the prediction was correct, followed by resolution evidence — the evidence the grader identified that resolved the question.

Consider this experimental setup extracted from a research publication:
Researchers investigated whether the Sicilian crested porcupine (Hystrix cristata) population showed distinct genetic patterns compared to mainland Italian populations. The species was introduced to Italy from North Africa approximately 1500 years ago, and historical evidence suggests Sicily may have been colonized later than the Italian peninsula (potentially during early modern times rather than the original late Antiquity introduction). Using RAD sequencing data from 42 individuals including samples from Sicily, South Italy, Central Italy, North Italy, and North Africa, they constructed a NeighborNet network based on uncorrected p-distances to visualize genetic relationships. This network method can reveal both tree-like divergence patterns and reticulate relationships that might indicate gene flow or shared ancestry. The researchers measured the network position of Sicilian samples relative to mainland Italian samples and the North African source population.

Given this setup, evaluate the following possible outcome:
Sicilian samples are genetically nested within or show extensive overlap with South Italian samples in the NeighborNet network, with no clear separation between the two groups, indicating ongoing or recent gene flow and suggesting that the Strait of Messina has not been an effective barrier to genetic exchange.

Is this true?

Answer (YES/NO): NO